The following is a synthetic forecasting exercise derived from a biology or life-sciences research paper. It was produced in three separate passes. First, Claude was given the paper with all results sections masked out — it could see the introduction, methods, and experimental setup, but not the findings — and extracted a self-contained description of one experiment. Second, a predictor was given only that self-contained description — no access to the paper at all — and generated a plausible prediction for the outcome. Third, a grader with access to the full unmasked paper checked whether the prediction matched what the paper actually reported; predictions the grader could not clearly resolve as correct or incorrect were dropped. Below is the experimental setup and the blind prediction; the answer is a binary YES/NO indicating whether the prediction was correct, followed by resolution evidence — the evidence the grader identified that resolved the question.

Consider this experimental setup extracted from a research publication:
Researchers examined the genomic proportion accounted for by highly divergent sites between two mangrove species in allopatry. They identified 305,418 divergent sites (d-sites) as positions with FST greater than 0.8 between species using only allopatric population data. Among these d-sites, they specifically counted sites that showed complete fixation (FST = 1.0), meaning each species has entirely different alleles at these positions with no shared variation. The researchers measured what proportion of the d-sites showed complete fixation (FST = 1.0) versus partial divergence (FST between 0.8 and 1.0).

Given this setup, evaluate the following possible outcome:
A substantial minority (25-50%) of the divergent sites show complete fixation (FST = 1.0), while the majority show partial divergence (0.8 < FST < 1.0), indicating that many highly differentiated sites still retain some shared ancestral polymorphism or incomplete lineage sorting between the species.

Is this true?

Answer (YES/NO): NO